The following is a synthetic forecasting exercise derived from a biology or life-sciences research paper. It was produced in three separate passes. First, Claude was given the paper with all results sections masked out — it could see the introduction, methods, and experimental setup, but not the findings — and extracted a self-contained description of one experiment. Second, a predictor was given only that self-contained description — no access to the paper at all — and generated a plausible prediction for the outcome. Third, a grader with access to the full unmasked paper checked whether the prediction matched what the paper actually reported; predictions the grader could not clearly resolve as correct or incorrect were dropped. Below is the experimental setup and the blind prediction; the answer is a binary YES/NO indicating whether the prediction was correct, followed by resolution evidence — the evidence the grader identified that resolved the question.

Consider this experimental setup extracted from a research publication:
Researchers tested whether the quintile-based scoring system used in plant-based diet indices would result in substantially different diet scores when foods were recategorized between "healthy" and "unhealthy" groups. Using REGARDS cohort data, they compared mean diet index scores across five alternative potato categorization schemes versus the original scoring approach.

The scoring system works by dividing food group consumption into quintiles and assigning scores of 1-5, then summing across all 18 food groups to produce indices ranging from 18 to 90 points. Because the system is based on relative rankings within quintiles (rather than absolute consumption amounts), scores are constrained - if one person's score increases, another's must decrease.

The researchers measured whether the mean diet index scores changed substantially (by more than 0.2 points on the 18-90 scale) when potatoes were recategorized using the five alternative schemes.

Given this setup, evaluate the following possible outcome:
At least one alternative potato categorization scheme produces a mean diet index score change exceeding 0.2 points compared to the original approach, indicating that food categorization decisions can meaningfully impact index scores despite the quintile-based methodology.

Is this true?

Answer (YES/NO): NO